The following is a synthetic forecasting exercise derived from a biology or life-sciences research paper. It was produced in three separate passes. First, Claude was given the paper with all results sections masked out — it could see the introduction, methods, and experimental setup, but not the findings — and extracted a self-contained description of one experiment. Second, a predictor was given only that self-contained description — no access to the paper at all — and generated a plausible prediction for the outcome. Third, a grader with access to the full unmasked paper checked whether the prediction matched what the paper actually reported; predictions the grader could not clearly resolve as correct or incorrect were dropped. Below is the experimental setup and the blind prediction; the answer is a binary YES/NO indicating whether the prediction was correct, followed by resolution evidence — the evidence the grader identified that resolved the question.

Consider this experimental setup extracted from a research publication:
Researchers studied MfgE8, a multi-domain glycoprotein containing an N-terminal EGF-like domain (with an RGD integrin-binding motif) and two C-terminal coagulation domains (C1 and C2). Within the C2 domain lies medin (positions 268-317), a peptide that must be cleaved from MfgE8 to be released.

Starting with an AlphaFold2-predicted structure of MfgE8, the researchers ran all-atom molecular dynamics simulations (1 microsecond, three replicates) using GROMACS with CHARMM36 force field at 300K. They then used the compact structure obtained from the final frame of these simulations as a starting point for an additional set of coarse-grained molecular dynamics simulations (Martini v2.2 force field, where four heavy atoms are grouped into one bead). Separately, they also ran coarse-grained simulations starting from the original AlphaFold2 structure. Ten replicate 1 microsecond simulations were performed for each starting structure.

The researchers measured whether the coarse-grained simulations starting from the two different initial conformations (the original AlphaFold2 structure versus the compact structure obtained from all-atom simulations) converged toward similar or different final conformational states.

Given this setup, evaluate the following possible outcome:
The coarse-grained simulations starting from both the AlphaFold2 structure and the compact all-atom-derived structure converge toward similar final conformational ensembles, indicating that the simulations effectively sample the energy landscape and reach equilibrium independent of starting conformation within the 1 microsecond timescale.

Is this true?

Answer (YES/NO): NO